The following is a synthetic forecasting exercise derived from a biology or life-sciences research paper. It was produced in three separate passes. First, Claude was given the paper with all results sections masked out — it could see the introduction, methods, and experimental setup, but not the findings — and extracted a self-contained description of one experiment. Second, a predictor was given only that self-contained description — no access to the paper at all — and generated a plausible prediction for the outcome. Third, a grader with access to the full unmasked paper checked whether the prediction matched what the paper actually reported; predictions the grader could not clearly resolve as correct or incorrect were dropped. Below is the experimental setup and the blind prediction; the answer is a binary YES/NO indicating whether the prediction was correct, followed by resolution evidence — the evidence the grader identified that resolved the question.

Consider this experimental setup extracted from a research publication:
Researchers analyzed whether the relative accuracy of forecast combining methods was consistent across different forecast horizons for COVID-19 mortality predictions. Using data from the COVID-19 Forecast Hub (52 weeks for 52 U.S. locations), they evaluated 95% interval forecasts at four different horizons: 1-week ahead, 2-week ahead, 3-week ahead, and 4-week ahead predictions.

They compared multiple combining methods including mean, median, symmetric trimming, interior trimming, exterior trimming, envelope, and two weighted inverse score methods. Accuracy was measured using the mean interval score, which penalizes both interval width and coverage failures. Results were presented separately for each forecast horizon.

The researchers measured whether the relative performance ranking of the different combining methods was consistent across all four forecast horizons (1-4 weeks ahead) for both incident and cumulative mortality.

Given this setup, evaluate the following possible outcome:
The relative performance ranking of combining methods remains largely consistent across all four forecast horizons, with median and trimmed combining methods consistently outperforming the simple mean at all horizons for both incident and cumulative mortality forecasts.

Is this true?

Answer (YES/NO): NO